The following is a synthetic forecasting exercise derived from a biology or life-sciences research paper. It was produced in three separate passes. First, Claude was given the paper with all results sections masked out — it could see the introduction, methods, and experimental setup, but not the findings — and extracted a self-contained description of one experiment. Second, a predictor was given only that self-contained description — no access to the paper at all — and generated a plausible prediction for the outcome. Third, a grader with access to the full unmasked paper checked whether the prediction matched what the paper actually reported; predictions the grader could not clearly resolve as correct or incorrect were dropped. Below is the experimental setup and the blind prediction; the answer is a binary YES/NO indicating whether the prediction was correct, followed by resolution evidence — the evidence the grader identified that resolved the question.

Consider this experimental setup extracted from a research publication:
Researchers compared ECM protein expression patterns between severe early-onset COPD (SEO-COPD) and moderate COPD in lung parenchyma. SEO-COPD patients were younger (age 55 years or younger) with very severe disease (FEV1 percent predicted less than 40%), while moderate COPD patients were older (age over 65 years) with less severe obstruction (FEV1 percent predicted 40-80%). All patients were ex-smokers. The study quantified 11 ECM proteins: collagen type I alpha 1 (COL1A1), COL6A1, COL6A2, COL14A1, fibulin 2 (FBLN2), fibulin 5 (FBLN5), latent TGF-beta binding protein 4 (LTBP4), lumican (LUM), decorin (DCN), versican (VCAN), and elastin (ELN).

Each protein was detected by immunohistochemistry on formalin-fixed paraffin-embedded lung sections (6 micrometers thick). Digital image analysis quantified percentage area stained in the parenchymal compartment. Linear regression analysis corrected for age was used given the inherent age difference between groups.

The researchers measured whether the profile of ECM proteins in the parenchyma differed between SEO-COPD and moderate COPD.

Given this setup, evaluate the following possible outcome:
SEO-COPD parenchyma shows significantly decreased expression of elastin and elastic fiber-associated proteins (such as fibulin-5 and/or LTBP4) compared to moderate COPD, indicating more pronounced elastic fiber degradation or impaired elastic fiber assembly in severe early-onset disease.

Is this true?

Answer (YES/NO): NO